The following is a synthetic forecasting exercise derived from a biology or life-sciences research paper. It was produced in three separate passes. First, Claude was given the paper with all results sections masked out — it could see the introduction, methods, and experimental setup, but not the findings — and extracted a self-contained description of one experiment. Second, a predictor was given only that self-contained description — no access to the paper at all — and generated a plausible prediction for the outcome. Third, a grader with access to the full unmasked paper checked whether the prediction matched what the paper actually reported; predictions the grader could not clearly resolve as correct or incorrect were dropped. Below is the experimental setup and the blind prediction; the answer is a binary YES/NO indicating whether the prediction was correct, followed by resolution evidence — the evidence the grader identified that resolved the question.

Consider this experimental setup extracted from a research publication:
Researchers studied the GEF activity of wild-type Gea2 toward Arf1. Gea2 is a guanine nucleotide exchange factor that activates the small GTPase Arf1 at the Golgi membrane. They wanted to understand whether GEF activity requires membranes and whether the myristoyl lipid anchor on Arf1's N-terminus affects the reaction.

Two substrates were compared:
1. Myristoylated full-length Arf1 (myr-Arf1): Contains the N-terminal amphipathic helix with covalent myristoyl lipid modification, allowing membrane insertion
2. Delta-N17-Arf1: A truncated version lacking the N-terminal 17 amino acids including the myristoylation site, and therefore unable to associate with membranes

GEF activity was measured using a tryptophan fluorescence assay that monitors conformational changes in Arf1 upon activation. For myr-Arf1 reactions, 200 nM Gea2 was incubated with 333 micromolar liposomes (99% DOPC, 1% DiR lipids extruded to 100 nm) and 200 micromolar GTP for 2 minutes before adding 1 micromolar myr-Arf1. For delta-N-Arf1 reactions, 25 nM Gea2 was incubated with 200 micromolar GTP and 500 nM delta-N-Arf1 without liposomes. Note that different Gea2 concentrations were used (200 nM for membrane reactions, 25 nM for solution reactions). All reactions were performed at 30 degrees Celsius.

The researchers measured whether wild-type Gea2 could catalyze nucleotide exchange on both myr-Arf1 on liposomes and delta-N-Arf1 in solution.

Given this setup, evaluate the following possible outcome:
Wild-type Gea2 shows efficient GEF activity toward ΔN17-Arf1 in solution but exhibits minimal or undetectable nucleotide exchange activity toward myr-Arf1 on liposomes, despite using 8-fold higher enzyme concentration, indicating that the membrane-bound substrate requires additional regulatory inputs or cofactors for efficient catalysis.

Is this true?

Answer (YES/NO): NO